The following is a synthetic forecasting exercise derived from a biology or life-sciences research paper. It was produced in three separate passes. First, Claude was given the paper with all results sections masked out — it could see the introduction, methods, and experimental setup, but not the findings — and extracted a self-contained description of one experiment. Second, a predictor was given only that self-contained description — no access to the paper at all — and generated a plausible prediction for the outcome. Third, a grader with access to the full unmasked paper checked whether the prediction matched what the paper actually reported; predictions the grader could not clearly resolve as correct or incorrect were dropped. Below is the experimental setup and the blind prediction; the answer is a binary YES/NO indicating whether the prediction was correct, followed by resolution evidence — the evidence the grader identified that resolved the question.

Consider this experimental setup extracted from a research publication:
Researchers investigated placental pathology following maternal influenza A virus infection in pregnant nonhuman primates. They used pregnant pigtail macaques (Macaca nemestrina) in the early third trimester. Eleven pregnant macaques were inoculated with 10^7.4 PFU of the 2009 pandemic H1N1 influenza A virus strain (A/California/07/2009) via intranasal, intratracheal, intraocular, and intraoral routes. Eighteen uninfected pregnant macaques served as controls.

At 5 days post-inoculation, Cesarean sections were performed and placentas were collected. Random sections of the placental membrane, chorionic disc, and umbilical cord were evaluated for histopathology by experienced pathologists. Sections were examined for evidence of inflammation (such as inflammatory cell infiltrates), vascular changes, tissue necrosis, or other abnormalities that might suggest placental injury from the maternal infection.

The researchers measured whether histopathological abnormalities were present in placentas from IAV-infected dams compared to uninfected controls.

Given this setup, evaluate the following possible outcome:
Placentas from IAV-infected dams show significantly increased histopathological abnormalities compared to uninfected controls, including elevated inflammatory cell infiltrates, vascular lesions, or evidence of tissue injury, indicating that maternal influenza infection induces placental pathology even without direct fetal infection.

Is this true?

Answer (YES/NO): YES